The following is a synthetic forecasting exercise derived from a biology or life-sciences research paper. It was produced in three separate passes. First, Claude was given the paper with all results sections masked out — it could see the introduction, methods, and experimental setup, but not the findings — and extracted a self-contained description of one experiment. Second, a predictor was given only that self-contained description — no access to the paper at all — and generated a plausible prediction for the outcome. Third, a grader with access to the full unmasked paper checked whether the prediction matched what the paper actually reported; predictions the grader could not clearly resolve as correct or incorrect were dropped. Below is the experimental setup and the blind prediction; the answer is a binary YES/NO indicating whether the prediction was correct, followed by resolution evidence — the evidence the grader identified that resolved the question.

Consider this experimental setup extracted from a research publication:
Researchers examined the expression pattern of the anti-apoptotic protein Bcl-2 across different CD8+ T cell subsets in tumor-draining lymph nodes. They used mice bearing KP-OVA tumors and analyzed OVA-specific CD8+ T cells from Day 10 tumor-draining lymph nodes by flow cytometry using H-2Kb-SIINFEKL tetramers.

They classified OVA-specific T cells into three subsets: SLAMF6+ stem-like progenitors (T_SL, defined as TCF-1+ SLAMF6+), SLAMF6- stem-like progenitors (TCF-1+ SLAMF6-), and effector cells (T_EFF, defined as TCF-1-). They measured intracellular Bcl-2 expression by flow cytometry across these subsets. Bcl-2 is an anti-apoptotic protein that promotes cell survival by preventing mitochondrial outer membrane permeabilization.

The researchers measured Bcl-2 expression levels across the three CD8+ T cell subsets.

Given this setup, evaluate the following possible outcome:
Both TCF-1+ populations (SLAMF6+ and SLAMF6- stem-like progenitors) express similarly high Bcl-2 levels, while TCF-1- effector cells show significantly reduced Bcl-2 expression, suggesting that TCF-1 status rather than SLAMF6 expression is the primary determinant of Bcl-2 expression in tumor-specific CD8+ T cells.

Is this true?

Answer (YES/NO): NO